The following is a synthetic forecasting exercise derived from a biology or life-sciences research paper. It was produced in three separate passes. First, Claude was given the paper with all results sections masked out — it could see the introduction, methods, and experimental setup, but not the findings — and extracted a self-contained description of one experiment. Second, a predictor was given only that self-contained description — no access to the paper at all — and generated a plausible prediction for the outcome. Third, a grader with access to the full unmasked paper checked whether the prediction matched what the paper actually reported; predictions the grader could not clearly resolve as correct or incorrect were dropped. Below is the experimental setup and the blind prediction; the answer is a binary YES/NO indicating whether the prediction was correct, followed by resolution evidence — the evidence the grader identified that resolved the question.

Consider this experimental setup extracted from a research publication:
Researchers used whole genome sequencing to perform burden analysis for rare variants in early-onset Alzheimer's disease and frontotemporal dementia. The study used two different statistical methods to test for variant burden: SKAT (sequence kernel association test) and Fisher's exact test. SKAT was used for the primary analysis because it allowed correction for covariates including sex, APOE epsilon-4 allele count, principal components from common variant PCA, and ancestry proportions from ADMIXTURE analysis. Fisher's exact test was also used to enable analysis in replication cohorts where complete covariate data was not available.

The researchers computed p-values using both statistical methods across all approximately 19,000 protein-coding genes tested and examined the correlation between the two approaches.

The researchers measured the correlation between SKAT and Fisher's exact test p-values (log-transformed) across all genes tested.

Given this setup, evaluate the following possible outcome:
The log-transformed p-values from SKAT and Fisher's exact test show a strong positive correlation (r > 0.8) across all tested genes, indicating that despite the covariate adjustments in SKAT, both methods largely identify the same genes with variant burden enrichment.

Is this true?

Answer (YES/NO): NO